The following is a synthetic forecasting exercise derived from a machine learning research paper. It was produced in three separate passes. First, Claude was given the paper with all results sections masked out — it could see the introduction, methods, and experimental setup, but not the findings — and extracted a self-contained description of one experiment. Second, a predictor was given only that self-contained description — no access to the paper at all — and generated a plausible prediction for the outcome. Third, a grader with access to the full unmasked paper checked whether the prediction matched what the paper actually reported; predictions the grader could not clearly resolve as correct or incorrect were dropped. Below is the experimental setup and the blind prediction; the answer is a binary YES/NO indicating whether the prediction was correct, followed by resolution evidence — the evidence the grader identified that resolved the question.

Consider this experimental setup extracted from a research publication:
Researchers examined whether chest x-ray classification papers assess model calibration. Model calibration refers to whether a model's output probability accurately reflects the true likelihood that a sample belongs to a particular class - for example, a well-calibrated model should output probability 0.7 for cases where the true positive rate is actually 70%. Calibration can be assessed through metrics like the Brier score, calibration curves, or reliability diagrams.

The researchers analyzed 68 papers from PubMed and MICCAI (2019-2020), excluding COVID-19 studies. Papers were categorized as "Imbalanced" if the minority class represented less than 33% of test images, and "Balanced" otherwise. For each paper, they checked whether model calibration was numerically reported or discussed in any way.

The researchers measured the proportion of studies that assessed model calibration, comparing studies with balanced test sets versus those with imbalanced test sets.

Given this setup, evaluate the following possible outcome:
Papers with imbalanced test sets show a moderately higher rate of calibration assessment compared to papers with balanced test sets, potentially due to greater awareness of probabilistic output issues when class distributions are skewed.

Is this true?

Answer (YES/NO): YES